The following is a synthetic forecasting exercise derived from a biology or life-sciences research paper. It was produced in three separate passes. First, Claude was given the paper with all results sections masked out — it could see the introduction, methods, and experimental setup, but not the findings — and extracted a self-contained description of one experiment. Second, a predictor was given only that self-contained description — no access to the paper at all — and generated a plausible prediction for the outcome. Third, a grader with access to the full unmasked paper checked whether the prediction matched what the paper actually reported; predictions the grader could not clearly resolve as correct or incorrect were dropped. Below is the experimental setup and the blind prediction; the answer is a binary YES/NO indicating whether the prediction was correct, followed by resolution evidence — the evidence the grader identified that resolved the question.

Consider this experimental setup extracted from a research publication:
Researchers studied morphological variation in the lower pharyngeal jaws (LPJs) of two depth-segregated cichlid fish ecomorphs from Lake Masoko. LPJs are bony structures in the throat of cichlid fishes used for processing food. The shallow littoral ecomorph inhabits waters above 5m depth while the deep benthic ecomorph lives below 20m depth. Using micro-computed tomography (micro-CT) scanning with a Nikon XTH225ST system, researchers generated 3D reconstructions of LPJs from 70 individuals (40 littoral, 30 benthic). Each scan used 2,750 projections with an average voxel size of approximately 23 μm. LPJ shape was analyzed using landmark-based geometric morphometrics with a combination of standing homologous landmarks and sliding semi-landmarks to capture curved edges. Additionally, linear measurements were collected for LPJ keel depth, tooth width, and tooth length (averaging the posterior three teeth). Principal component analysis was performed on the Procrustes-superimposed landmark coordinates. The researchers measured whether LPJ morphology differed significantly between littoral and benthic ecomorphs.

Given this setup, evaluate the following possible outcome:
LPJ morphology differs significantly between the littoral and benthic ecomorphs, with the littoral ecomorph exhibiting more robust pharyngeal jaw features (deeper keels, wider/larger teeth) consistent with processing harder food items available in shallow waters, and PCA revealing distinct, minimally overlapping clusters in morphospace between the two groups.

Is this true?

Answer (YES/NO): YES